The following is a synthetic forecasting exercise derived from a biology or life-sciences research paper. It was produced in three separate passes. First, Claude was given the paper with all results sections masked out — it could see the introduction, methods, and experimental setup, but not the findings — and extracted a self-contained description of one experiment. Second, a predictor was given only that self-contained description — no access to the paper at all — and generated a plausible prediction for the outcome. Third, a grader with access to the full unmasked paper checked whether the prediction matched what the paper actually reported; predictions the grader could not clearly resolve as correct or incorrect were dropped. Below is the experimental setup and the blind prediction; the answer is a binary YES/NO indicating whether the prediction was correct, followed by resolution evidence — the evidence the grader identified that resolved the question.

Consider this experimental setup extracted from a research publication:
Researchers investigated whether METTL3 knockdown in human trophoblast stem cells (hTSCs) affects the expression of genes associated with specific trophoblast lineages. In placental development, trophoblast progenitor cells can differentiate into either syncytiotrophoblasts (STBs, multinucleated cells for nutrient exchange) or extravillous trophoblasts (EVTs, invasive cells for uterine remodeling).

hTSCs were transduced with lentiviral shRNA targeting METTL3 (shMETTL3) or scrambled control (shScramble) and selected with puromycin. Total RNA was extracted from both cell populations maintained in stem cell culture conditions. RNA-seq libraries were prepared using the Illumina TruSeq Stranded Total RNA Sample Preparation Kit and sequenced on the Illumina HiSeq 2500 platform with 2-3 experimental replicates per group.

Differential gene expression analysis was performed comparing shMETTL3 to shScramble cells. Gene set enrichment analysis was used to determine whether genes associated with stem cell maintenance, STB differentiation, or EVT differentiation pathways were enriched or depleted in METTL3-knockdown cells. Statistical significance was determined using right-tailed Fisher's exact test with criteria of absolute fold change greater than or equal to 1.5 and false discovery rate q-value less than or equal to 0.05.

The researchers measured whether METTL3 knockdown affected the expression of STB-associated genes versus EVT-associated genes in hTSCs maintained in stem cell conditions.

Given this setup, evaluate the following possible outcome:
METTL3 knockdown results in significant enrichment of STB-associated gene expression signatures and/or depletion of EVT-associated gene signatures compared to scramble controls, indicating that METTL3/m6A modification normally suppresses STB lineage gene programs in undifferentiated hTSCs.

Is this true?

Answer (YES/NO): YES